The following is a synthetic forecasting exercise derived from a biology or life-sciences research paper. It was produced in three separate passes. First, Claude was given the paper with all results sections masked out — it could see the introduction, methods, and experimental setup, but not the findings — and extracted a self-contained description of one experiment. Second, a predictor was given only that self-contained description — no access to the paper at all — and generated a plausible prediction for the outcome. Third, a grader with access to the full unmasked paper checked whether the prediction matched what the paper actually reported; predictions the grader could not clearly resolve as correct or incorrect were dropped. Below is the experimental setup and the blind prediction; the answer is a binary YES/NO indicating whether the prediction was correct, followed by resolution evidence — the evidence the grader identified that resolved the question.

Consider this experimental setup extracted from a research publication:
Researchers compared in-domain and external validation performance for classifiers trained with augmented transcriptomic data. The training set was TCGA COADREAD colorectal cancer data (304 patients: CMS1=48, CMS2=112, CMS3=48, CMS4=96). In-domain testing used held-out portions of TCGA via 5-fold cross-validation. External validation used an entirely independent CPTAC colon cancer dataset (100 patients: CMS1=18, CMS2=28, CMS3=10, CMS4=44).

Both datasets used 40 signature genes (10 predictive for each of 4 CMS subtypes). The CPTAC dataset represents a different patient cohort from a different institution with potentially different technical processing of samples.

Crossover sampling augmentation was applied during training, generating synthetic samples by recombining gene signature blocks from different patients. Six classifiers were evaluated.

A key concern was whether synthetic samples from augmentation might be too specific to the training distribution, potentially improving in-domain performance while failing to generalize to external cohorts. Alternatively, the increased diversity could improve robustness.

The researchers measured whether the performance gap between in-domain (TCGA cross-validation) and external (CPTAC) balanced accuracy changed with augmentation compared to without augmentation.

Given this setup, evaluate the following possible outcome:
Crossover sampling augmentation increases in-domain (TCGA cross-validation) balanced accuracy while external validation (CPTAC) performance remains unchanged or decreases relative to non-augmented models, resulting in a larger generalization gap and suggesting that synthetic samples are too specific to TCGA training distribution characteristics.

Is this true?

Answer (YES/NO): NO